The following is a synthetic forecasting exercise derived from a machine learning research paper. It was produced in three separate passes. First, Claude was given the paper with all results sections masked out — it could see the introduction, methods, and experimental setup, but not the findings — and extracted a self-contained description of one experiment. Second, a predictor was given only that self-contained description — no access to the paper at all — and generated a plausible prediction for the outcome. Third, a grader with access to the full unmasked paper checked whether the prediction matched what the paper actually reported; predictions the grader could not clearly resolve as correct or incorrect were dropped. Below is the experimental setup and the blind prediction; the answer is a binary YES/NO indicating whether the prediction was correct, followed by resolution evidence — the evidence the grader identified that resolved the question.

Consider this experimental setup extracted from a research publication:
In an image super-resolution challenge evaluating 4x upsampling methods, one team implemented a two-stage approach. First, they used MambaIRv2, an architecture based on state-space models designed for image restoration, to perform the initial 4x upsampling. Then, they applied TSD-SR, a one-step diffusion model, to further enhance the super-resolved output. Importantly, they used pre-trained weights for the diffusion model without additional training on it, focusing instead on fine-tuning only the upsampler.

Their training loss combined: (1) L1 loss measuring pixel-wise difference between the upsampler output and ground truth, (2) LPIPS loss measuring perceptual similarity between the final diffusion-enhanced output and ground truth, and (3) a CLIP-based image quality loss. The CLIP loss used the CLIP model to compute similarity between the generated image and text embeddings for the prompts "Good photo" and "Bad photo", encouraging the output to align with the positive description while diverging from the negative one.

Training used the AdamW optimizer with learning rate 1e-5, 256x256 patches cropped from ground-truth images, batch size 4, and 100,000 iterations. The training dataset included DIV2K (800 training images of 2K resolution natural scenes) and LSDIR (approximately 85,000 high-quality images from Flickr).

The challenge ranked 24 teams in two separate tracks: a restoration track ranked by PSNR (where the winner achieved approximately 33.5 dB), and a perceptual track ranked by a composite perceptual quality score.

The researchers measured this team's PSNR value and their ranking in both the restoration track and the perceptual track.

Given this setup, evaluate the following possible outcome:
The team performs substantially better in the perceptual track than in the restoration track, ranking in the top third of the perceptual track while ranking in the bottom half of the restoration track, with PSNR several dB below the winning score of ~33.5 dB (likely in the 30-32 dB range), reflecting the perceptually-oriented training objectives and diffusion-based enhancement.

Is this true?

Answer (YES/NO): NO